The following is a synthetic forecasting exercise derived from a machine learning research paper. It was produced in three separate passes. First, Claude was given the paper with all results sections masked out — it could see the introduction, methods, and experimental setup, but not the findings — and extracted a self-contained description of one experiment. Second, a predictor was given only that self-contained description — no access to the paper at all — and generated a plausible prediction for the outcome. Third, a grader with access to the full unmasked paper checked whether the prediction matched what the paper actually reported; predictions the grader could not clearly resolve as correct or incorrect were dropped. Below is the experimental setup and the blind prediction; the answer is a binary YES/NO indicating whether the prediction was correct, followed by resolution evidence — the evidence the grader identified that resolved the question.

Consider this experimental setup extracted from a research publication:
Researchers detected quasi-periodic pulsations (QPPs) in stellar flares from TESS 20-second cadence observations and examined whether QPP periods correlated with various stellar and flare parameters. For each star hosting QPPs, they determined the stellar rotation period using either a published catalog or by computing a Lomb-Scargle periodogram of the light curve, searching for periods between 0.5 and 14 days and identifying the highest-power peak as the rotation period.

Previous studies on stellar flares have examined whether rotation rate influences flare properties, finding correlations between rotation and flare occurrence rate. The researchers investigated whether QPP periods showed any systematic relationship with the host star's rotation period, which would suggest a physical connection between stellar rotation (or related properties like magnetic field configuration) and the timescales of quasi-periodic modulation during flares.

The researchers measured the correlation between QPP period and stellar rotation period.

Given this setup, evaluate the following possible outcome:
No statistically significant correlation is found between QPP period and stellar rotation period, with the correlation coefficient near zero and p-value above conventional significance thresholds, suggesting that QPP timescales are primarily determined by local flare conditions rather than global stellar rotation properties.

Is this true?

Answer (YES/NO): YES